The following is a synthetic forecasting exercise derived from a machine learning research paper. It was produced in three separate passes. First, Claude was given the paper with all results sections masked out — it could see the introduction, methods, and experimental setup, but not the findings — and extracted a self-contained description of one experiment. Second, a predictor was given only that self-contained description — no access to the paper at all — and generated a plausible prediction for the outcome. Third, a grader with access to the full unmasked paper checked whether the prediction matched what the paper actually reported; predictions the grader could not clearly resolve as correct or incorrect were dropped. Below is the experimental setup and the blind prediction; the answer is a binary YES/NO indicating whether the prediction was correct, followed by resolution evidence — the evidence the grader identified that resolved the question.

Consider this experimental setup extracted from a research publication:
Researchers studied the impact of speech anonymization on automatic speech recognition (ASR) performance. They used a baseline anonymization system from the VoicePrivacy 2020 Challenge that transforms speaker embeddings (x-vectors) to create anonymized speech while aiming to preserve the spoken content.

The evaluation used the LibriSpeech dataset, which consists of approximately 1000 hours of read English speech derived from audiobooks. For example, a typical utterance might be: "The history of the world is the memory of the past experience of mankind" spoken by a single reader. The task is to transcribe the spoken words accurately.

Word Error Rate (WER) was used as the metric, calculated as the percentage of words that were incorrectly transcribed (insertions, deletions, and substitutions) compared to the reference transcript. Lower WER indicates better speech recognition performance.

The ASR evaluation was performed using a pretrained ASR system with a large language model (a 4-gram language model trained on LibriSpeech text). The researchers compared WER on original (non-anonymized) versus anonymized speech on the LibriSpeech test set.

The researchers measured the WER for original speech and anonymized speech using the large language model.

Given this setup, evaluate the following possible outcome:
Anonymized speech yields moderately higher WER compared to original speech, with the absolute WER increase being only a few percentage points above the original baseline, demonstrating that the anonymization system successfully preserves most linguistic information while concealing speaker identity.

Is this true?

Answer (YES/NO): YES